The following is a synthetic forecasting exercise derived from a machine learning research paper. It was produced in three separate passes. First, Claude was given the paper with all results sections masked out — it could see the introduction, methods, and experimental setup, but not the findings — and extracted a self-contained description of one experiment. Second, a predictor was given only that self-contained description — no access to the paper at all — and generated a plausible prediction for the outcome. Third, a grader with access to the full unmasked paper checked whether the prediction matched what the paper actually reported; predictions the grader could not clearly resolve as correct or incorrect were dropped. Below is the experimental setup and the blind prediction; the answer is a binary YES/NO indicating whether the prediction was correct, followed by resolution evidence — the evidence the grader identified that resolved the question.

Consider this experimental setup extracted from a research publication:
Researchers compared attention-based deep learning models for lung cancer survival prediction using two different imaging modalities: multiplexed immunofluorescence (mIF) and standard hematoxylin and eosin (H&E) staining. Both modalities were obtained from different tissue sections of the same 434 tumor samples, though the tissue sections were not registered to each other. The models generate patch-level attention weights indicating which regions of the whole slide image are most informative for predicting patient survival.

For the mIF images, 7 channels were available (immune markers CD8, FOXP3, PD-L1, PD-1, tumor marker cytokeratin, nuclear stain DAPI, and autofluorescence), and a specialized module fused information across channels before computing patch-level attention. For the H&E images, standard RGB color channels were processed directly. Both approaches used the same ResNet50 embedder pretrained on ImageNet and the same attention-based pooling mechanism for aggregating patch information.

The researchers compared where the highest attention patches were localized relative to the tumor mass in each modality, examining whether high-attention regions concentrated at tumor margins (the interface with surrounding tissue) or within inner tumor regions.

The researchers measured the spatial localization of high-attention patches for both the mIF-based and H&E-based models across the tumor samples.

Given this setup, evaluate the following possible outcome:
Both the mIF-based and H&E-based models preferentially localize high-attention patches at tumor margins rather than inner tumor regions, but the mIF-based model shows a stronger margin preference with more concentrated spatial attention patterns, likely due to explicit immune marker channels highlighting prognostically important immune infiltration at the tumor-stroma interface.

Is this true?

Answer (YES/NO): NO